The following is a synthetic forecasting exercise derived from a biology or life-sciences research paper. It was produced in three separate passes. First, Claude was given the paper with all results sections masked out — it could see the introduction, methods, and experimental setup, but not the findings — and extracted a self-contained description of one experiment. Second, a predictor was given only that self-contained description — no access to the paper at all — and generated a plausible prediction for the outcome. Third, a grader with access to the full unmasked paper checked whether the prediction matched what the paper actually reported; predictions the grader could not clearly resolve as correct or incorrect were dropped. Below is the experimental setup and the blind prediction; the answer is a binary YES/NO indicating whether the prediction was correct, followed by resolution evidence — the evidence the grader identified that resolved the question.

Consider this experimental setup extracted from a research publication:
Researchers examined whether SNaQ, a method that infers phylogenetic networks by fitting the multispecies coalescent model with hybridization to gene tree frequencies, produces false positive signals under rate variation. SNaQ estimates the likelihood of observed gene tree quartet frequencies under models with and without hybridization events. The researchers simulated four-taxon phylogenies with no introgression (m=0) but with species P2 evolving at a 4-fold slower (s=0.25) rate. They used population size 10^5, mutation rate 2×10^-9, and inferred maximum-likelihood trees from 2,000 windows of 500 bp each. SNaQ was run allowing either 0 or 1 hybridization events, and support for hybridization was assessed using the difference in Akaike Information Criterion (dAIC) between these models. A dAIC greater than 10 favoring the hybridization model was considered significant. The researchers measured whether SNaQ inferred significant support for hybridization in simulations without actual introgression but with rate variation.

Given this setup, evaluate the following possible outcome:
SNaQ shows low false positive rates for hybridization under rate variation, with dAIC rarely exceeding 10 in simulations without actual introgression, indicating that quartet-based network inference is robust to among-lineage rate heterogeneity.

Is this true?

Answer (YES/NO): YES